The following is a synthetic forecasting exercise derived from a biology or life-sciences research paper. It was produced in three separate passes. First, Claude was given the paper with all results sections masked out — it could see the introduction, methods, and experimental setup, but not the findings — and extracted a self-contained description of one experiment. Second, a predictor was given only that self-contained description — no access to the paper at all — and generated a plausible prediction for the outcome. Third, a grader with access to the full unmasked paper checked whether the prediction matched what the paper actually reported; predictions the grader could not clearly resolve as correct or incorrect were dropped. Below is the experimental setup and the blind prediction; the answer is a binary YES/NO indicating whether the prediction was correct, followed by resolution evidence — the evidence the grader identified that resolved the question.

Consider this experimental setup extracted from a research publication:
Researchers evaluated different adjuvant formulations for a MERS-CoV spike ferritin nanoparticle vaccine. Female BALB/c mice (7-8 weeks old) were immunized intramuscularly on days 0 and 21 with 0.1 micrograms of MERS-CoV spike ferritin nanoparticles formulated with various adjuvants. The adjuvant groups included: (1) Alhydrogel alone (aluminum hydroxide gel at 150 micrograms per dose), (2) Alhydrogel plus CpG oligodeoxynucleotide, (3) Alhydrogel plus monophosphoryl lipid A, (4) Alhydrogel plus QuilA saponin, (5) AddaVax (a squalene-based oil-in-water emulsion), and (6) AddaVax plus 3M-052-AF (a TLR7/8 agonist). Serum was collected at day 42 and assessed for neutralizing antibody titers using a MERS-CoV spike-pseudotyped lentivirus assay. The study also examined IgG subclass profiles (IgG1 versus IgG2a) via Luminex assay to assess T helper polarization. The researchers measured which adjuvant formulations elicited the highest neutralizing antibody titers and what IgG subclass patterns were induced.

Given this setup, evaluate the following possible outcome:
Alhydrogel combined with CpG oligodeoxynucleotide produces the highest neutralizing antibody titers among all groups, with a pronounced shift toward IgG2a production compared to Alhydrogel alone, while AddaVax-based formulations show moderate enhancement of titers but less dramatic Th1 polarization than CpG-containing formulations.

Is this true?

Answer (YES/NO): NO